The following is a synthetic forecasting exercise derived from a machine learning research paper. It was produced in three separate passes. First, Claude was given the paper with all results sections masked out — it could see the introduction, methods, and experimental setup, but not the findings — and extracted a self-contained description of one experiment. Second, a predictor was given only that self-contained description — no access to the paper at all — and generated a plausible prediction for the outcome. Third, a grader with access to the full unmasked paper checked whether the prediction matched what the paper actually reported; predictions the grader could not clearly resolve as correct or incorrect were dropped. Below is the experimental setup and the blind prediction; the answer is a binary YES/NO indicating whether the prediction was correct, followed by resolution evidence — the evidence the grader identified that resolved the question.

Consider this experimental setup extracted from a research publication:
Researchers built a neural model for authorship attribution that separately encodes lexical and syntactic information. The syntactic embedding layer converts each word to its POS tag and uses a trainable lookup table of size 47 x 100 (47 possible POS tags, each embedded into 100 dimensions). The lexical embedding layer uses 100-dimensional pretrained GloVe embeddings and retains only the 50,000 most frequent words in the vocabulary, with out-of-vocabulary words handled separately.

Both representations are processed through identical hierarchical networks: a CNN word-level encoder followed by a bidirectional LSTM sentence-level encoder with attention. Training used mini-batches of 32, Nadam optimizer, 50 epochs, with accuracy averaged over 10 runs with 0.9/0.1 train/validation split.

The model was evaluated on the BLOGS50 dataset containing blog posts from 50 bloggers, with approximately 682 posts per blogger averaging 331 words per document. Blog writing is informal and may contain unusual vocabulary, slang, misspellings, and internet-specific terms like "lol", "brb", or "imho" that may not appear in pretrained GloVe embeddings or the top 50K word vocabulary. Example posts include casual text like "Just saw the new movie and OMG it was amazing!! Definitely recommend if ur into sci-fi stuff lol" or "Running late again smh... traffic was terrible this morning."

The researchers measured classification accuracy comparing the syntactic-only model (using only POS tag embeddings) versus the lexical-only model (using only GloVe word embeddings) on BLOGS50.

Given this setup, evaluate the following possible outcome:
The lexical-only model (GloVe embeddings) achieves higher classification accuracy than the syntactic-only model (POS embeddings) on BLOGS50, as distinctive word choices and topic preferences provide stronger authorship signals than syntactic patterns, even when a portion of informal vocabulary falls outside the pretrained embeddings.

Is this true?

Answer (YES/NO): YES